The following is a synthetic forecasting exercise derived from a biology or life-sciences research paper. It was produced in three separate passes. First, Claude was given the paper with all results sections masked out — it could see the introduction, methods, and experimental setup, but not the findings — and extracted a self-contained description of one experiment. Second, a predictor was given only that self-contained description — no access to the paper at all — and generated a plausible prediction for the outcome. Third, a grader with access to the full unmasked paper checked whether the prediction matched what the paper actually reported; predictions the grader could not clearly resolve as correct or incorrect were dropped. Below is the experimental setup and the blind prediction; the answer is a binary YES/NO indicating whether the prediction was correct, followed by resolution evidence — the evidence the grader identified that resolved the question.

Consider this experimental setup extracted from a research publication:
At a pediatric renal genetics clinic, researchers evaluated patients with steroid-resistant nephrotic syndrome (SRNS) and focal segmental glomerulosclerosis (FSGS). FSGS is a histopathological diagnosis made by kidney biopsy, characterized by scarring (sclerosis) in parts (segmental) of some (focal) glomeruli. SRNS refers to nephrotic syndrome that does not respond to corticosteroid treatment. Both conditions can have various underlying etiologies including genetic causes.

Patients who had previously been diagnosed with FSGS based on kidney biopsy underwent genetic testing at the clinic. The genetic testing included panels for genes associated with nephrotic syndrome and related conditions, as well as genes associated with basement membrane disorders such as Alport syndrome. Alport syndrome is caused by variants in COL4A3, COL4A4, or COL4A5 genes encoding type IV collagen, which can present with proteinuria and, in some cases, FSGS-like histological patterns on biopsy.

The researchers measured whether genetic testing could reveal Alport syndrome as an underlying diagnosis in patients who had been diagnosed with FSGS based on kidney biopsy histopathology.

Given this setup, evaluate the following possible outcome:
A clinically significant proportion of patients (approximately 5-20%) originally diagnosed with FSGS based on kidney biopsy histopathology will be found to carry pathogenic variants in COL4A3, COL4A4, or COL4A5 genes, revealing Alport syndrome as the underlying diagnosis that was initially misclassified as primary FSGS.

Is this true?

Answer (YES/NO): YES